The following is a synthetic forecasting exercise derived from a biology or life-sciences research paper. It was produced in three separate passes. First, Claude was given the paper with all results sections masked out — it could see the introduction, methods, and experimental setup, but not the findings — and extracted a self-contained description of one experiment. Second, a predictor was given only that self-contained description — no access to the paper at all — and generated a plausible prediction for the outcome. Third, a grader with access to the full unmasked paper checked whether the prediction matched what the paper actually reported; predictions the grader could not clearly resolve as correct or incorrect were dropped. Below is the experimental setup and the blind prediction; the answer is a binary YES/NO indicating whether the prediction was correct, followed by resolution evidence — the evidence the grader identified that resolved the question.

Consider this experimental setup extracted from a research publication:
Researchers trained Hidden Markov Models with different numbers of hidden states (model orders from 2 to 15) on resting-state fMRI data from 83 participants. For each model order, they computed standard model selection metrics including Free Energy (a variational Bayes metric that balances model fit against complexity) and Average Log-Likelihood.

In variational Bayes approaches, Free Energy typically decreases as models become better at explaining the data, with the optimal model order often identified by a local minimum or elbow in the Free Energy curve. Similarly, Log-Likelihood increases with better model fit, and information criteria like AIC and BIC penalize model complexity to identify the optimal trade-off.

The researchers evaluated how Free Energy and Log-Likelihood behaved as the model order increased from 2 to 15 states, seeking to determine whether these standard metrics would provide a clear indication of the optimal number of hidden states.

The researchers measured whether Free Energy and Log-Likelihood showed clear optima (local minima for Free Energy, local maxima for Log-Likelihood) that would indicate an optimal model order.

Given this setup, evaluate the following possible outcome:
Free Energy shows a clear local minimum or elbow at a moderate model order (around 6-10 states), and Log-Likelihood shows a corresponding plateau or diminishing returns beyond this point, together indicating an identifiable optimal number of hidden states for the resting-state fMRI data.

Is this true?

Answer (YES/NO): NO